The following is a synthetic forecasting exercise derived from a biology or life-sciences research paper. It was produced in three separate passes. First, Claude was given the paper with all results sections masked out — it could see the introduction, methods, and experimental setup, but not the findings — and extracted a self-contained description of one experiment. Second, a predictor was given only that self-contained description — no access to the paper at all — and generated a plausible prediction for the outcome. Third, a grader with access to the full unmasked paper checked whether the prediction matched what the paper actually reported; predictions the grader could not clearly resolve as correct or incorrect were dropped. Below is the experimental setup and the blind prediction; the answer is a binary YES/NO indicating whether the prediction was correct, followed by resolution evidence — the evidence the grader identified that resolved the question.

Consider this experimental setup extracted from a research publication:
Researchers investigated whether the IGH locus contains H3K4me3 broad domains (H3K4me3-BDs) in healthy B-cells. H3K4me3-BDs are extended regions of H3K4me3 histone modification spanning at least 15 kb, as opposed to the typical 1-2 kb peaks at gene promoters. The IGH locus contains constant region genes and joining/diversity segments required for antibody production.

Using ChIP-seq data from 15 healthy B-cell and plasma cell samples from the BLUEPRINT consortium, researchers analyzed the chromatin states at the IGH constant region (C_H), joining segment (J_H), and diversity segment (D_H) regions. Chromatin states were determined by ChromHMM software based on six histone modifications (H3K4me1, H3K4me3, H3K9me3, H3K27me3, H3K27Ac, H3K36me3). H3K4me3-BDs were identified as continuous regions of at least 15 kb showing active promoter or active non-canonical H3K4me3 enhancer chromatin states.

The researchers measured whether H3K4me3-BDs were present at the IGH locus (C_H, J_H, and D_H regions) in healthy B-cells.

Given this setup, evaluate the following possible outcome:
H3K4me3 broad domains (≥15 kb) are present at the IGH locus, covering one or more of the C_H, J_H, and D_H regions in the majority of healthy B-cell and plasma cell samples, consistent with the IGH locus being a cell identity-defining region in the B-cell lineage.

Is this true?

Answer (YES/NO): YES